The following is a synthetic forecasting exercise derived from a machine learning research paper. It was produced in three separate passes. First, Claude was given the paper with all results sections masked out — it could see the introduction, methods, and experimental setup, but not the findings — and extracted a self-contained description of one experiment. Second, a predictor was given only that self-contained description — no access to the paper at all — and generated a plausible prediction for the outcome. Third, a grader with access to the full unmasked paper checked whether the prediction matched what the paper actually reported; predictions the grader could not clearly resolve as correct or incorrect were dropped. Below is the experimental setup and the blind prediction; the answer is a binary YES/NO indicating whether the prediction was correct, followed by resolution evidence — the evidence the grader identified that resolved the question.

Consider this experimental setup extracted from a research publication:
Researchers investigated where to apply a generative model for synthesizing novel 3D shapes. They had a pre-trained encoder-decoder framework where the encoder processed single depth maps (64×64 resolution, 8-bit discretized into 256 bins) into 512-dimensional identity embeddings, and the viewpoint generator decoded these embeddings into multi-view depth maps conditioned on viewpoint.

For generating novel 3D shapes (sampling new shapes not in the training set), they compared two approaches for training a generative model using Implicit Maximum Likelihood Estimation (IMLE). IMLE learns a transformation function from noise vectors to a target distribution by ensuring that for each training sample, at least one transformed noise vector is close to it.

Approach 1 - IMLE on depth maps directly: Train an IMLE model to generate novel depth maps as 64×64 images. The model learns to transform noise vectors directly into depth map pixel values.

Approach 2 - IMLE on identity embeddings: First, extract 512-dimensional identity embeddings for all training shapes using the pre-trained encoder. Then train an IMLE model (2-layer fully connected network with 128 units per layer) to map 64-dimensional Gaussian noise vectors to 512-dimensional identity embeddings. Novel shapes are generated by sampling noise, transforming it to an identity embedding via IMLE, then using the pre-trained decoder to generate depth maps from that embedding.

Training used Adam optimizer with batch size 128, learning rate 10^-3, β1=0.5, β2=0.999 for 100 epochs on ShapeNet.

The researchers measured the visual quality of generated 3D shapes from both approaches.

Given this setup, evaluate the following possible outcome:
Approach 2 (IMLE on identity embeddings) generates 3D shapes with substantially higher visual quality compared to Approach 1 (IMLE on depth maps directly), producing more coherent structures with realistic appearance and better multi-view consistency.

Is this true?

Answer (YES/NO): YES